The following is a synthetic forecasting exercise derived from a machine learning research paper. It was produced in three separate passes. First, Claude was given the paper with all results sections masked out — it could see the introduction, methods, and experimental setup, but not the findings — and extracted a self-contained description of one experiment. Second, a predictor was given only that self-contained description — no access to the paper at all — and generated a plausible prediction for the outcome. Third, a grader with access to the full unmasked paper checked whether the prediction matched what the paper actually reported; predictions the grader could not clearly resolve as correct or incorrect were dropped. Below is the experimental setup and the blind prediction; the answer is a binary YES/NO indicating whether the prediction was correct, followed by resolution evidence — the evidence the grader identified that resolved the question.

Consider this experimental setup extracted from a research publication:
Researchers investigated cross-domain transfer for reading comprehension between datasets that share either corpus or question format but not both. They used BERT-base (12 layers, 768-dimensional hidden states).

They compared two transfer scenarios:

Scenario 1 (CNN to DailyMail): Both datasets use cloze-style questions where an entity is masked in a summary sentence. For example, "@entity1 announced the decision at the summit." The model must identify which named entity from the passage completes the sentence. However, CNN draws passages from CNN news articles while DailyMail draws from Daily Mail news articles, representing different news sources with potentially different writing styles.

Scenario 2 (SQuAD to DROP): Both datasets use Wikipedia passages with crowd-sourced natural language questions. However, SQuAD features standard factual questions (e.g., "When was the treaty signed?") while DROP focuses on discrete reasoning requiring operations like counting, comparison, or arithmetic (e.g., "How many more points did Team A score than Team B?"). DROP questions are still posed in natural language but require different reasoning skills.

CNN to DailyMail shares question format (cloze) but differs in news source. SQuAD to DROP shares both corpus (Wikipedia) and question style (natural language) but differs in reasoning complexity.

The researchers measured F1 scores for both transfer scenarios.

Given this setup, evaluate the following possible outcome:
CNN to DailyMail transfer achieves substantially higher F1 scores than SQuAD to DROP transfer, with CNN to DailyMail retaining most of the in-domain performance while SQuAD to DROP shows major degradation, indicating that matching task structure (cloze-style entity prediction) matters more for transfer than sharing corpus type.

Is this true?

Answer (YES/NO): YES